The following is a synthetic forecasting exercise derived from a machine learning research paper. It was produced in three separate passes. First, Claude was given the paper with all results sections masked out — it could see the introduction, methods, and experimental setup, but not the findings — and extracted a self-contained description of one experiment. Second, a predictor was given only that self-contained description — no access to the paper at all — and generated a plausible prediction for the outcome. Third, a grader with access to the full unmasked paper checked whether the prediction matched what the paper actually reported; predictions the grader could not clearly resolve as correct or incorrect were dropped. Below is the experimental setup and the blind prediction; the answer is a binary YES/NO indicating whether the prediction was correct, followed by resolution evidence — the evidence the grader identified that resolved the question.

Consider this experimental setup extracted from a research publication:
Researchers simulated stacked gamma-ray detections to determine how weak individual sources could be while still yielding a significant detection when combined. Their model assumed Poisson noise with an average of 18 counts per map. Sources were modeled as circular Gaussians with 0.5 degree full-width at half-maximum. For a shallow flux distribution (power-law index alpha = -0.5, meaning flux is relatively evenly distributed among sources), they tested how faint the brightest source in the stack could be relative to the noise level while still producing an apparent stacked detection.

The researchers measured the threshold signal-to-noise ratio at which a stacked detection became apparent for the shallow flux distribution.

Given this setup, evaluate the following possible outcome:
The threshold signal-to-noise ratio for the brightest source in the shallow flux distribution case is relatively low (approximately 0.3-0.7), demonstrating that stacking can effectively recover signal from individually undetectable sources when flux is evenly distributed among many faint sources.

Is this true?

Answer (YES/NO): NO